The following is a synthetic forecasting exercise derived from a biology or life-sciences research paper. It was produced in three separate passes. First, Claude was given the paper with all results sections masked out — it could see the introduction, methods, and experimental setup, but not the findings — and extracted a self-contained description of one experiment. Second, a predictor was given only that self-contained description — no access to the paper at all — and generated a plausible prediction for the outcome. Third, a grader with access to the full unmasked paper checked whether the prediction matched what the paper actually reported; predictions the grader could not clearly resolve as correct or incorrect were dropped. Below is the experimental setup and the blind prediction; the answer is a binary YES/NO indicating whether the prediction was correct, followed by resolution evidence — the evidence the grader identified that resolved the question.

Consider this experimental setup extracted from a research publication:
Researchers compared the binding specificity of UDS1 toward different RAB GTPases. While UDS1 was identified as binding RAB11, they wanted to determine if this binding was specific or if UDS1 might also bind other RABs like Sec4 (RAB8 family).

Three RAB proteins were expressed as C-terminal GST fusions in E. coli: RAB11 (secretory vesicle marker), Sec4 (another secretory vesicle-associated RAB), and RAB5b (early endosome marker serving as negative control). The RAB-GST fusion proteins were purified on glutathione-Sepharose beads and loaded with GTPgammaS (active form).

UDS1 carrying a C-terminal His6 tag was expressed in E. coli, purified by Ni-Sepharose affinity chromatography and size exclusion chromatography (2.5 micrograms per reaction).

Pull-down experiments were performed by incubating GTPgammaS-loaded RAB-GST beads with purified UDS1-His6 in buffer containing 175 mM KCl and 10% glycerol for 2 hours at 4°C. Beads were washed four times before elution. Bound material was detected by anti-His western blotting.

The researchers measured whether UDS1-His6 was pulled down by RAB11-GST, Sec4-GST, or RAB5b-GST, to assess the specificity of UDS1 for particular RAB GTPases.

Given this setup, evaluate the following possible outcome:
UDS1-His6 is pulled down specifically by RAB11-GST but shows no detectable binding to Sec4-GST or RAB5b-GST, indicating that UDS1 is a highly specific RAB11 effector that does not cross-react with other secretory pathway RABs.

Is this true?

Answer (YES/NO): YES